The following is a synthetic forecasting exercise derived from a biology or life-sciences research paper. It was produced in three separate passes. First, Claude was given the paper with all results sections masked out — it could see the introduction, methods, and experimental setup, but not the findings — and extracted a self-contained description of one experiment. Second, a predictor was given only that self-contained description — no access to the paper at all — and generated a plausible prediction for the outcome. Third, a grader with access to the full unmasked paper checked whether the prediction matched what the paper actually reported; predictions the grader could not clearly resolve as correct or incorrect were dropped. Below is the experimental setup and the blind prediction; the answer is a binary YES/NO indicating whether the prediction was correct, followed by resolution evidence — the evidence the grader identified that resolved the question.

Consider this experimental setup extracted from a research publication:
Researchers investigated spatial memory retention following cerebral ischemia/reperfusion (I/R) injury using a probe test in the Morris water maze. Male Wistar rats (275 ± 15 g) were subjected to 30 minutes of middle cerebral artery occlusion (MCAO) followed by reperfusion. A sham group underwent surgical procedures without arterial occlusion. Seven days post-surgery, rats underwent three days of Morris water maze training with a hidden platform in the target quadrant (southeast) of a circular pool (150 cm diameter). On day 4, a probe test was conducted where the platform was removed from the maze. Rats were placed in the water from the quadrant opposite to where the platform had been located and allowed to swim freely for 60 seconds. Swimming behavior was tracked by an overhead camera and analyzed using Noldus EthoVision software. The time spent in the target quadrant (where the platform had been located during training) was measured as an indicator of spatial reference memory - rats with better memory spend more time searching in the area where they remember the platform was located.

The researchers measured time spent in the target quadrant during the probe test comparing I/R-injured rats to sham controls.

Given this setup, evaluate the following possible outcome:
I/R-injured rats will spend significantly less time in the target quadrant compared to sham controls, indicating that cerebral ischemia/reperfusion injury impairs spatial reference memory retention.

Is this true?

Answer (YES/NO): YES